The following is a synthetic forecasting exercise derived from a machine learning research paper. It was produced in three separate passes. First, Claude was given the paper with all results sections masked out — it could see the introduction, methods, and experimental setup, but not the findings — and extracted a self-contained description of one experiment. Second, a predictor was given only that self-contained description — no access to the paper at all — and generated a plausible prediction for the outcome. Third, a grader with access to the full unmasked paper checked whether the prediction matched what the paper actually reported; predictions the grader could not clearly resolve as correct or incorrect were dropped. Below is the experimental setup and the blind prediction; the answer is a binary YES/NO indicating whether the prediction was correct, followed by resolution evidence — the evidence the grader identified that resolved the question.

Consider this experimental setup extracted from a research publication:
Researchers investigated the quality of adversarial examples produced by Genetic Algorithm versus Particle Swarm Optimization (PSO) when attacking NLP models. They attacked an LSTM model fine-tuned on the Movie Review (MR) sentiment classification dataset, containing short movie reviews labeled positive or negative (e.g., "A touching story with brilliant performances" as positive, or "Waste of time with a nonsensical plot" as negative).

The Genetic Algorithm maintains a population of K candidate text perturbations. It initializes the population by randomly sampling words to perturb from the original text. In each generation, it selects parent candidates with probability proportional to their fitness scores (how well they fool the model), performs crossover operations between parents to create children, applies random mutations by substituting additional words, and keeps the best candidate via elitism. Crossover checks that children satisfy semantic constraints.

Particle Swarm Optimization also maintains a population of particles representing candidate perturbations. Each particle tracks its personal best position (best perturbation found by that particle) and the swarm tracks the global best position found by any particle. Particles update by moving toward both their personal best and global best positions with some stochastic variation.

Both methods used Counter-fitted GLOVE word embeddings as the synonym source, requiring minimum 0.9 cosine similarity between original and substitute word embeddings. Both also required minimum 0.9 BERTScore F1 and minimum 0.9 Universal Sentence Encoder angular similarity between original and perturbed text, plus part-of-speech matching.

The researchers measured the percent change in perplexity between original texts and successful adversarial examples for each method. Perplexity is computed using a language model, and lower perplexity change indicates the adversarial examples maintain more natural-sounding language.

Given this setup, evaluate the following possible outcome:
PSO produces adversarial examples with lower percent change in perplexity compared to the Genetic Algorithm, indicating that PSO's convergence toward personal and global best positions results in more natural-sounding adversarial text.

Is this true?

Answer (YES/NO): NO